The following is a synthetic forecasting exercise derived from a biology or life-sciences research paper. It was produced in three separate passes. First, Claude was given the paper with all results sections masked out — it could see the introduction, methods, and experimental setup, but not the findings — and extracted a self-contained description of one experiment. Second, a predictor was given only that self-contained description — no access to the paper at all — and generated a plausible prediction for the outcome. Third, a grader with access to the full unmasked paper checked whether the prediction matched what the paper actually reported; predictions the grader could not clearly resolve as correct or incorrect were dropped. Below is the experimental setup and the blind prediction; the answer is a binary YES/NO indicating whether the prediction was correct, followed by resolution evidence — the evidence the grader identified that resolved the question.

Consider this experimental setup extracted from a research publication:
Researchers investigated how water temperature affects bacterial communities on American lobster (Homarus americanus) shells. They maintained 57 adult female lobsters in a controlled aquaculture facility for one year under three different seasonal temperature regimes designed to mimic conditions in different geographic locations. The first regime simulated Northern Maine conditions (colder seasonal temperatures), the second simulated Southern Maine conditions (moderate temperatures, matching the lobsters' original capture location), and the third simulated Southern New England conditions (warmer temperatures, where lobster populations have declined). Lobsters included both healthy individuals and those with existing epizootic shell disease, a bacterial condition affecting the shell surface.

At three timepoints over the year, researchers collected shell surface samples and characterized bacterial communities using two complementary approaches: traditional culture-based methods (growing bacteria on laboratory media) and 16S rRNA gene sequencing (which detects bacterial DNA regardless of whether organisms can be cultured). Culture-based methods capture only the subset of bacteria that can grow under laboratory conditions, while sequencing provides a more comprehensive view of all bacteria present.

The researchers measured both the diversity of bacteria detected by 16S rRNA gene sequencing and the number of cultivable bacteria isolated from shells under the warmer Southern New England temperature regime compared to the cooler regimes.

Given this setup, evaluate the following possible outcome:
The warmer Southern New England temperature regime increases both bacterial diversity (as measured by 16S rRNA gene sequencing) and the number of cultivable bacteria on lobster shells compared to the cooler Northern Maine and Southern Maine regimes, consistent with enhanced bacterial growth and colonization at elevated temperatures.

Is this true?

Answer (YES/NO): NO